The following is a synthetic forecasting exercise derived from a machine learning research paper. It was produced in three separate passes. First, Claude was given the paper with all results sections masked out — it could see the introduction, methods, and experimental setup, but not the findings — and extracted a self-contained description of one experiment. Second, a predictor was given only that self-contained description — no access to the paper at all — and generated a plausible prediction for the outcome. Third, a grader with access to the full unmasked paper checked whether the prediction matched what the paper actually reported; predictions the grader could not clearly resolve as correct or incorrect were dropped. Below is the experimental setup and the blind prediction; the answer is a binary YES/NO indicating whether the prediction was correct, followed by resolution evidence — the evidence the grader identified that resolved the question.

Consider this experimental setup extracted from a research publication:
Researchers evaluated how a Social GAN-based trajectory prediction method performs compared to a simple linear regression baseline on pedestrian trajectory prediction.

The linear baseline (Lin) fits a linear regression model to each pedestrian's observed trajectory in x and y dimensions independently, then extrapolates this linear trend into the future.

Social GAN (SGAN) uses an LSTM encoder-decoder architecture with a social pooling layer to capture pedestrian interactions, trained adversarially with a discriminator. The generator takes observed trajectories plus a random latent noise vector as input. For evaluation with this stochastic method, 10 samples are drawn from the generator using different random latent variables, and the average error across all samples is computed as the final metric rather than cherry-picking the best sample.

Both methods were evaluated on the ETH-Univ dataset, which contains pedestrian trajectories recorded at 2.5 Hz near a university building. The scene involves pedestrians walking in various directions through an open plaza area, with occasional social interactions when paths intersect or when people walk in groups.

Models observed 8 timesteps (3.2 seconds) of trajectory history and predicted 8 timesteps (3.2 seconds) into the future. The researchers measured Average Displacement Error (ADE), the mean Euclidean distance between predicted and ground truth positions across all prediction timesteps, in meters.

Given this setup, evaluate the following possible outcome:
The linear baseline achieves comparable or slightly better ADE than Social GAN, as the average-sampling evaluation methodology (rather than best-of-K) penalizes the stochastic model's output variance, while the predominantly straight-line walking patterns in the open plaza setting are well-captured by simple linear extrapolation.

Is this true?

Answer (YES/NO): YES